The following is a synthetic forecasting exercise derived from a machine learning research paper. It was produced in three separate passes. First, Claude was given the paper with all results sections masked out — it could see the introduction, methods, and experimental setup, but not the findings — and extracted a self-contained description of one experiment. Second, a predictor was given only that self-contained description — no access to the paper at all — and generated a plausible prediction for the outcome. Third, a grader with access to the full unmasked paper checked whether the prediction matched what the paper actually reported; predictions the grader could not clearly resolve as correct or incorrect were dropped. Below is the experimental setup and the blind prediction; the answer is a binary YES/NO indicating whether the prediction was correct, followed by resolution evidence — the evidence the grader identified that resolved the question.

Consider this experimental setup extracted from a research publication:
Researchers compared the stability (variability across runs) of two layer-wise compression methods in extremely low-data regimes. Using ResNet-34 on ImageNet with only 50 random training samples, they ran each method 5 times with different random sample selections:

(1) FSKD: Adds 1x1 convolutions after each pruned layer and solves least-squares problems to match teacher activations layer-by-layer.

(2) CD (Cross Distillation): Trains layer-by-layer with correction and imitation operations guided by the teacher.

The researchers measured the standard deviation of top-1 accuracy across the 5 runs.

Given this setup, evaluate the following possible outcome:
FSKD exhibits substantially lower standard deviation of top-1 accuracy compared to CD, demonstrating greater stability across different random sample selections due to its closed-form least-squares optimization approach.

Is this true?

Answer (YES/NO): NO